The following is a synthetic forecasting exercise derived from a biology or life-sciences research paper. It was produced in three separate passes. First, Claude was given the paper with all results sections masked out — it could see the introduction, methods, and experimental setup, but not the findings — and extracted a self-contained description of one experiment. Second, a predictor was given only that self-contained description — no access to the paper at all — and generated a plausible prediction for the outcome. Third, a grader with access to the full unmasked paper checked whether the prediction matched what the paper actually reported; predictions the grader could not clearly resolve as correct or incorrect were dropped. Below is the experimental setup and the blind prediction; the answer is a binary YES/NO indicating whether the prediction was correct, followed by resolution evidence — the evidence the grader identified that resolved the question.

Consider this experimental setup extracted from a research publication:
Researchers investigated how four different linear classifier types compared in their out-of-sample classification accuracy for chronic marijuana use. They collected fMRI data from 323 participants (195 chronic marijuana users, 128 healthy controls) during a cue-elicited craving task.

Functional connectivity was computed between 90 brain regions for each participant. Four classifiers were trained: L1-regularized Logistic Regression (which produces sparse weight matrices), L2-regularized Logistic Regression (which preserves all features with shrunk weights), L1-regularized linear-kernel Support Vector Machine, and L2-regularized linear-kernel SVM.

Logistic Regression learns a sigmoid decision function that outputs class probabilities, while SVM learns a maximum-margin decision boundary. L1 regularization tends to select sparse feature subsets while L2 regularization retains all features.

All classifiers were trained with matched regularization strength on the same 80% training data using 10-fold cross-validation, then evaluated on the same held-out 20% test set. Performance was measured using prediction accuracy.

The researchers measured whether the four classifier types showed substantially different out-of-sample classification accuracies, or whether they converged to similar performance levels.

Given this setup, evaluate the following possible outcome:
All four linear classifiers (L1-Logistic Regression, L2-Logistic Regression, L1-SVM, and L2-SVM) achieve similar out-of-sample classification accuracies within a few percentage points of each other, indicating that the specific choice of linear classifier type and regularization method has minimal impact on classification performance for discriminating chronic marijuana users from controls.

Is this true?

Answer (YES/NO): YES